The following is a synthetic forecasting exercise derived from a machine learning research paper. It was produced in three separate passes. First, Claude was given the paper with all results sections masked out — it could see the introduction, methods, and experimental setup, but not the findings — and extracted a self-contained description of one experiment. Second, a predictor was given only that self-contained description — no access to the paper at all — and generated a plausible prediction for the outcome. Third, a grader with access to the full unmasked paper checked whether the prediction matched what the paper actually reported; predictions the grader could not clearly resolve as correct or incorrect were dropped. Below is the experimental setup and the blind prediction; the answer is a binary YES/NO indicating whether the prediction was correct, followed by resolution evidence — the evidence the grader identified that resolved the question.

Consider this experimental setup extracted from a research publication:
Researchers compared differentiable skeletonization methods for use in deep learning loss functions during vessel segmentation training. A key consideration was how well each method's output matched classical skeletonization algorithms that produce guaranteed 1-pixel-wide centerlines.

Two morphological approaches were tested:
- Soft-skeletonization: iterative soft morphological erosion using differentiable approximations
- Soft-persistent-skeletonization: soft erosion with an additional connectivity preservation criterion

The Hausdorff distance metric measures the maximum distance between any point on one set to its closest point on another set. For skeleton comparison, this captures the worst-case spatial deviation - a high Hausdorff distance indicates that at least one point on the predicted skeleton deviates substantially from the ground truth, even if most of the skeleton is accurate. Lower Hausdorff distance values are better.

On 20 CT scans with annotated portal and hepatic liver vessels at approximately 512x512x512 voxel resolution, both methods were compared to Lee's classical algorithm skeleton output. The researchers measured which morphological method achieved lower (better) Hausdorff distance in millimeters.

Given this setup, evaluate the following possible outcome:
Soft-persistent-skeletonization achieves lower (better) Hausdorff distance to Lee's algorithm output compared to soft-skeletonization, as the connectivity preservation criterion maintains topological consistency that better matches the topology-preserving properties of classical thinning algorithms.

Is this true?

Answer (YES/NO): YES